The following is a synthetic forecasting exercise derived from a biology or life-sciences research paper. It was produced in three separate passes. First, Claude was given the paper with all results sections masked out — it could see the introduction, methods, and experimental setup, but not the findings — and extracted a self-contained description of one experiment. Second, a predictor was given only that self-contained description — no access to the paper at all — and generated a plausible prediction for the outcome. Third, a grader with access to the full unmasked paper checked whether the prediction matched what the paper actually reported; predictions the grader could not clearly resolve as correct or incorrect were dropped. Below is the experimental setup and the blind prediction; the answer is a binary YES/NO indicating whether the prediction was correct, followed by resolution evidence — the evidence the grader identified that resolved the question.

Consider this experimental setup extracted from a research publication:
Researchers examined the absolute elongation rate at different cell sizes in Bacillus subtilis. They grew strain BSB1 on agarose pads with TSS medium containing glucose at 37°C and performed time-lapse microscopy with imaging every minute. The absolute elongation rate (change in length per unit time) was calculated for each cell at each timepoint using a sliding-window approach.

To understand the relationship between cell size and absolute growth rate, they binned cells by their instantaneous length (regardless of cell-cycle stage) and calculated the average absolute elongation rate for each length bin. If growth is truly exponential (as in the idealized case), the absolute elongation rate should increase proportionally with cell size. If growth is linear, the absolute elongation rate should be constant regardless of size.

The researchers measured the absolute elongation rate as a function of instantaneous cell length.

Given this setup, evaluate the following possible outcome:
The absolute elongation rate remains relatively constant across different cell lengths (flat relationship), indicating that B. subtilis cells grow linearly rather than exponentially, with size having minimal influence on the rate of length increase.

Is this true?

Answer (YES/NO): NO